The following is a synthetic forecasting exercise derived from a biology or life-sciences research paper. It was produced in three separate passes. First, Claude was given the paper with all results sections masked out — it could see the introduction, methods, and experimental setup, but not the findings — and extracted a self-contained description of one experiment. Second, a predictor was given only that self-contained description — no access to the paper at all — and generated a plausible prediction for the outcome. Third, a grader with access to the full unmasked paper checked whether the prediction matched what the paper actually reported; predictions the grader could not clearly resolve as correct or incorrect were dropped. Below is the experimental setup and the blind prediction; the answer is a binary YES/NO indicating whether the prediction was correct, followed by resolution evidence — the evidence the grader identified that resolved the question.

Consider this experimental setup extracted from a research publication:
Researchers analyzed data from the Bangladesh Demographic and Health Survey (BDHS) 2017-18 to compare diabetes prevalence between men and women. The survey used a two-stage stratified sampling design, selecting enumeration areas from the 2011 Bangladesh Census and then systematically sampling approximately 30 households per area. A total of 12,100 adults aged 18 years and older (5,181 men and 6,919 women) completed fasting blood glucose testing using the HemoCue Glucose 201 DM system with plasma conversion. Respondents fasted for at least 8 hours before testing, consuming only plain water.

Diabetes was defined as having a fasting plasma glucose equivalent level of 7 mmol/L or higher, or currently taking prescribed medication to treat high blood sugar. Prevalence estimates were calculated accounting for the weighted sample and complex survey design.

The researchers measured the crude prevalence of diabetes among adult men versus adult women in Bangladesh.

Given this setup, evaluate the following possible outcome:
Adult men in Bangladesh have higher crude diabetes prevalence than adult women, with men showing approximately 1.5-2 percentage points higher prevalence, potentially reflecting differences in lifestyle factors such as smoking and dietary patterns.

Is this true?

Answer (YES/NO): NO